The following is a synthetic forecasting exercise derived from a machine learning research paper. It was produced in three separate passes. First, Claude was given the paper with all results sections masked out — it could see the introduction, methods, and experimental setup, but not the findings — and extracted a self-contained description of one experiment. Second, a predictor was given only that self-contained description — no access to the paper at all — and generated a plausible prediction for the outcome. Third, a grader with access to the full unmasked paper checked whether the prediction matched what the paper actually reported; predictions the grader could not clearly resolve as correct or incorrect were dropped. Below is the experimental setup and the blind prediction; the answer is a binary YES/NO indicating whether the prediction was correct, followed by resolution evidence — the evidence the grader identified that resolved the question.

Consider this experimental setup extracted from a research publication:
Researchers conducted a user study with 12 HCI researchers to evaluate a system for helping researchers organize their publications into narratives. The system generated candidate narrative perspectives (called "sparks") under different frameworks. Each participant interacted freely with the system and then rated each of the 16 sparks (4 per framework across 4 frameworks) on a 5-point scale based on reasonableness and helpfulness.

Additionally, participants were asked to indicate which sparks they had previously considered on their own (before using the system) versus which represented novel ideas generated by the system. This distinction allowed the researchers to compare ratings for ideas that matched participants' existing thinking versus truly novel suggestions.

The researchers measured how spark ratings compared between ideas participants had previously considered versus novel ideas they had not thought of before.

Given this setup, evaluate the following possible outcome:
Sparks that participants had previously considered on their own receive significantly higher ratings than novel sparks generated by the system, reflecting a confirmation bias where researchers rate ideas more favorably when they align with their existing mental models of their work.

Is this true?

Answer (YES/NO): NO